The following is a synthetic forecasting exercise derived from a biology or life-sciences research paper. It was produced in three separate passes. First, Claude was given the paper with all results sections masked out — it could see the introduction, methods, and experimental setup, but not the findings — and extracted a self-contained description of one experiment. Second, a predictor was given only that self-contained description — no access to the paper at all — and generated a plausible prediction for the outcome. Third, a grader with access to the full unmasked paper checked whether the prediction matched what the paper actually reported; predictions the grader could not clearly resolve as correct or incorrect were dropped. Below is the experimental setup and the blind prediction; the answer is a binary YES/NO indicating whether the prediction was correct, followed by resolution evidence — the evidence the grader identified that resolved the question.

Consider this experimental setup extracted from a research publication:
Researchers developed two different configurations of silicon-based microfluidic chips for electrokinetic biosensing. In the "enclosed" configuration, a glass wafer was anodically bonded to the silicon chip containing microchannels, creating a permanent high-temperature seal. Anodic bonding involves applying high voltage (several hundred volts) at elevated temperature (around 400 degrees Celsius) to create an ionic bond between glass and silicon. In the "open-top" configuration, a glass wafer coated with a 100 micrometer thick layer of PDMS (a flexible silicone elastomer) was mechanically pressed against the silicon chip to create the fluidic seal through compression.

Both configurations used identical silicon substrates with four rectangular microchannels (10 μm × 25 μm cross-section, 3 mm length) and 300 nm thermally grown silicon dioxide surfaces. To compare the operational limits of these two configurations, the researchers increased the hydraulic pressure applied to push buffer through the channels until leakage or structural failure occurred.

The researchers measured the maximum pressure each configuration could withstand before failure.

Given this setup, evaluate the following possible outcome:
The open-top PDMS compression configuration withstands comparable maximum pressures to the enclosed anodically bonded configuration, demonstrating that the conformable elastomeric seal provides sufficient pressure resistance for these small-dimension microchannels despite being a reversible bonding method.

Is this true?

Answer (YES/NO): NO